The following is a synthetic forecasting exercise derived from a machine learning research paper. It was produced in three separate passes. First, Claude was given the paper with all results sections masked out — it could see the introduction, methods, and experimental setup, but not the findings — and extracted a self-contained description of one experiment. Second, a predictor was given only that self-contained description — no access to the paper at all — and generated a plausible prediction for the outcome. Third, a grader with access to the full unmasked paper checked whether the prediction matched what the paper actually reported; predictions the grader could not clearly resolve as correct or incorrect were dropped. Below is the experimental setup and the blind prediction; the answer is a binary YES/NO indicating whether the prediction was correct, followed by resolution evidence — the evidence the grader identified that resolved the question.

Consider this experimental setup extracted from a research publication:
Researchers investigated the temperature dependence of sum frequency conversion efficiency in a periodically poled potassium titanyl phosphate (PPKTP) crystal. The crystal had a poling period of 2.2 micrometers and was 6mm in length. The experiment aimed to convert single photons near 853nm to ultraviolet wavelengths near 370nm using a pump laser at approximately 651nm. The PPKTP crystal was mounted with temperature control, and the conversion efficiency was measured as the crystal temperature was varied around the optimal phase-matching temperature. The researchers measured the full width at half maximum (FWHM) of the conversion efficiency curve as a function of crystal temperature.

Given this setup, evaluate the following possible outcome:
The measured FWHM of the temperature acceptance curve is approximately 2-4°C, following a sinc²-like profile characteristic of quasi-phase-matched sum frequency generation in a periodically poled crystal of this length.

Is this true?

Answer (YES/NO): NO